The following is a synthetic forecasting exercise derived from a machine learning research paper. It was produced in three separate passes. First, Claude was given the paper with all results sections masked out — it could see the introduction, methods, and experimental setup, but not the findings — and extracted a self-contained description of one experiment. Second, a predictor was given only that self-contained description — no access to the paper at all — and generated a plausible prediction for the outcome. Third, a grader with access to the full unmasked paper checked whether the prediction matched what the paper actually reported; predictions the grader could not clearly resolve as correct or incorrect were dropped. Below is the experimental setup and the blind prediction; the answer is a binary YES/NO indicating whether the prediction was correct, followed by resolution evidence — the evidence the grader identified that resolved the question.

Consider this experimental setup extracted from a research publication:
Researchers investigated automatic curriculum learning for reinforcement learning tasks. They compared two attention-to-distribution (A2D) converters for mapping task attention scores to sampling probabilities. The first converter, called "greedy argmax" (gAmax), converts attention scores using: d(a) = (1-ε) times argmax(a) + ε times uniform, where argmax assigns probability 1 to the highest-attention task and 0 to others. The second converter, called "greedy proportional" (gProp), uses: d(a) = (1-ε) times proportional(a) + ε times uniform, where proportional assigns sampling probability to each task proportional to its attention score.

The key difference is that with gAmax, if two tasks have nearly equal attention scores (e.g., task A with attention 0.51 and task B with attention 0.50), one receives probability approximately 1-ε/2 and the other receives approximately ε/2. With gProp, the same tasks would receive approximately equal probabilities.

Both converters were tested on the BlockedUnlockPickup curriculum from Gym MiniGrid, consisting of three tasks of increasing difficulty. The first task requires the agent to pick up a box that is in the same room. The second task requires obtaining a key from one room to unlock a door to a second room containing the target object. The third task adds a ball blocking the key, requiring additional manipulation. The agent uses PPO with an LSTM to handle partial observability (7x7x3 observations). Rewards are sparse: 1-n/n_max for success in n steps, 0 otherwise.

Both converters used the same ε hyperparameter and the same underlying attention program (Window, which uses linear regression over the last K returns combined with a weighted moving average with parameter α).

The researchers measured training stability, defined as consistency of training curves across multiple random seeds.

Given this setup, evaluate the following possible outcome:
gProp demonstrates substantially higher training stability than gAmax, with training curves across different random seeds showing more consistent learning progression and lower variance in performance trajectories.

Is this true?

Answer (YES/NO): YES